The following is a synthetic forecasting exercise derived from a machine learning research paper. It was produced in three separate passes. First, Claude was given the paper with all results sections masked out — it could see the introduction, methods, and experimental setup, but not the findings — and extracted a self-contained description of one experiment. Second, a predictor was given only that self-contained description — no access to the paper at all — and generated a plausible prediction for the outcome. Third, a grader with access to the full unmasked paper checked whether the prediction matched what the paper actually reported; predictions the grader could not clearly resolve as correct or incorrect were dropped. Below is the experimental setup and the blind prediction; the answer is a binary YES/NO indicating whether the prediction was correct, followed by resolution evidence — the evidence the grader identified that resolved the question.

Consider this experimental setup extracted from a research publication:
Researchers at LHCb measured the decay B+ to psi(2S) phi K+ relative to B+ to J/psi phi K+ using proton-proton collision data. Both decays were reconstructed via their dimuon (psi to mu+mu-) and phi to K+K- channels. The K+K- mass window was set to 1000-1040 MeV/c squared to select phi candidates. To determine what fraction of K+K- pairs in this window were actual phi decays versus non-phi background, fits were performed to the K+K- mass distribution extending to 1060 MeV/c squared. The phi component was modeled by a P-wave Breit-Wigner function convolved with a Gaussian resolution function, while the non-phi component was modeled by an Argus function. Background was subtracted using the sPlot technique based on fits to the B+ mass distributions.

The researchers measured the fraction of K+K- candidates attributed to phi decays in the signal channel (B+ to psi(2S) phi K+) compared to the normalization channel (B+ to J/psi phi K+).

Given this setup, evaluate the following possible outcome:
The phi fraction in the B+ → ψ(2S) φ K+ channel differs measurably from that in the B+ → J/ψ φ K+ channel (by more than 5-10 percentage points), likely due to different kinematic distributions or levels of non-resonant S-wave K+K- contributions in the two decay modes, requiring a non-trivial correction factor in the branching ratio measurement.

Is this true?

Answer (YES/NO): YES